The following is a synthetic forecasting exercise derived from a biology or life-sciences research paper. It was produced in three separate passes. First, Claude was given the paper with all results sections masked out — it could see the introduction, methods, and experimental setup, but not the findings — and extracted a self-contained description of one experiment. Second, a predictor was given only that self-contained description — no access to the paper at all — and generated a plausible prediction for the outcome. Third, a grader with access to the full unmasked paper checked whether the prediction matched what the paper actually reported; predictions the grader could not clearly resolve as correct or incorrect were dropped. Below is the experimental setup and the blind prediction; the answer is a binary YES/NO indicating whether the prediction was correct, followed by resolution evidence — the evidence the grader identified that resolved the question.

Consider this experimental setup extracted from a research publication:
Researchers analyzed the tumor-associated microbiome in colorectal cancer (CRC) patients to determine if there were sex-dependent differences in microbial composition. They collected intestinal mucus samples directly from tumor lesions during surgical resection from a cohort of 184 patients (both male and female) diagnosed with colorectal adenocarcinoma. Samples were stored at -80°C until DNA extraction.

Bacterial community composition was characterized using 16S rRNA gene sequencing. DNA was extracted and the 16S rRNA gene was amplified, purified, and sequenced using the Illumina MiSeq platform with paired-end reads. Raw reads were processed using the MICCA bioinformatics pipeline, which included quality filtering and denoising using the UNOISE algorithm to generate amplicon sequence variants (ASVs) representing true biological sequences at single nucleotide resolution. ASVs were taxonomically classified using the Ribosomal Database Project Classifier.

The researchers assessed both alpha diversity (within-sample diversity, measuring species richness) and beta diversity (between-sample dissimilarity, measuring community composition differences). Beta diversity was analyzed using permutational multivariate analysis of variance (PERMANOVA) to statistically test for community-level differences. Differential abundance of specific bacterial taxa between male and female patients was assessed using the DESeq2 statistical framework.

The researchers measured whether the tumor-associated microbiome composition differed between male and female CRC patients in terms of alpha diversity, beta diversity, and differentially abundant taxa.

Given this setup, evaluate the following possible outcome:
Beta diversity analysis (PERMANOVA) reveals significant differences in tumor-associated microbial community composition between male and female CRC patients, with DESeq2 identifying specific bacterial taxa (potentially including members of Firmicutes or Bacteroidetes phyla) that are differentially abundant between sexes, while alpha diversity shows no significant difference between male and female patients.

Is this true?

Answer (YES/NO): NO